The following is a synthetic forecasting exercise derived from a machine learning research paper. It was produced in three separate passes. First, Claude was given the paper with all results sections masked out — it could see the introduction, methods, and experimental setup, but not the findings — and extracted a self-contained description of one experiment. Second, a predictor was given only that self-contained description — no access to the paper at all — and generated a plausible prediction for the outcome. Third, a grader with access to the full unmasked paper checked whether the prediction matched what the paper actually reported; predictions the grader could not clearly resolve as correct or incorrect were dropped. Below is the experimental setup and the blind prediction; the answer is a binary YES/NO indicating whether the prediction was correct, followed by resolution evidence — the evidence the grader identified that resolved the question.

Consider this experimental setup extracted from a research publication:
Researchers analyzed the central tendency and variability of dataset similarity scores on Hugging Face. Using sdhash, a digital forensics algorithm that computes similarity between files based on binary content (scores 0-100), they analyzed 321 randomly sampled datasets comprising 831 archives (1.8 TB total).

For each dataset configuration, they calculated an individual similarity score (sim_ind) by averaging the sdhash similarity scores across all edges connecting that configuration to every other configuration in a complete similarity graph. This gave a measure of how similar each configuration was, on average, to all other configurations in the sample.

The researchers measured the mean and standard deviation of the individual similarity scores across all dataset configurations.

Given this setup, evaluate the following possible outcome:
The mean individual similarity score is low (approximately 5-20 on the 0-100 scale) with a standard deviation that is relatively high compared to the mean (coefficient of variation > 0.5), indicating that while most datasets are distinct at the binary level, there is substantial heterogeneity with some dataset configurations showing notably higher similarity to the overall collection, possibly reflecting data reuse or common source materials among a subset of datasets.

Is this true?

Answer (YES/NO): NO